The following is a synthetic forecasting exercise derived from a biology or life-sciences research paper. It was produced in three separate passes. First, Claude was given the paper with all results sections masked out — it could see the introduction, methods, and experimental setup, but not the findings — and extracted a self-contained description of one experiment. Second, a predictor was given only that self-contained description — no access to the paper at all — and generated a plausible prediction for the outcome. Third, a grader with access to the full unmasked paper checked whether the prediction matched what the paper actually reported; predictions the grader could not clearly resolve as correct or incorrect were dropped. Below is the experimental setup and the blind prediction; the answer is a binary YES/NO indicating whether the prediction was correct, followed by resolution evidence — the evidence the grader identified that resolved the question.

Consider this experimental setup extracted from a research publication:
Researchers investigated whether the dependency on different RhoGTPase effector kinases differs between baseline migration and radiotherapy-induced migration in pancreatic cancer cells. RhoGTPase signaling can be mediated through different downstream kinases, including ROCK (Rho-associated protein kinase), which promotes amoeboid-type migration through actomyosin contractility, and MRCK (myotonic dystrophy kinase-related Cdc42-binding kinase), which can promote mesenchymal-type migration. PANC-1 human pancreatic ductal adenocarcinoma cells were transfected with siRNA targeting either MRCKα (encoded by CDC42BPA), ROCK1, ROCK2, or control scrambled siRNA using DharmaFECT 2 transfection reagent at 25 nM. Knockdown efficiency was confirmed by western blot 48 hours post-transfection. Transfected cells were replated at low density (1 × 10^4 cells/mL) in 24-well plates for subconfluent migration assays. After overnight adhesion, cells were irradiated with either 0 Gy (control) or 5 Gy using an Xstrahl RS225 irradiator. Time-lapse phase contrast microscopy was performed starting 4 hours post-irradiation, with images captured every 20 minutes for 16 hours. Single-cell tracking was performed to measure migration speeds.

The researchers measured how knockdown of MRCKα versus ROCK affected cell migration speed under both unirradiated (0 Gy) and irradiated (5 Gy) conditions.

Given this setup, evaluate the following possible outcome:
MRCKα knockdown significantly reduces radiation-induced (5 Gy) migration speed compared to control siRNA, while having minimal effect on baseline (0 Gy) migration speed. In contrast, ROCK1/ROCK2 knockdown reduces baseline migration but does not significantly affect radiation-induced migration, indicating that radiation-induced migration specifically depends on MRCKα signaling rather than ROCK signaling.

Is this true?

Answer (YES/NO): NO